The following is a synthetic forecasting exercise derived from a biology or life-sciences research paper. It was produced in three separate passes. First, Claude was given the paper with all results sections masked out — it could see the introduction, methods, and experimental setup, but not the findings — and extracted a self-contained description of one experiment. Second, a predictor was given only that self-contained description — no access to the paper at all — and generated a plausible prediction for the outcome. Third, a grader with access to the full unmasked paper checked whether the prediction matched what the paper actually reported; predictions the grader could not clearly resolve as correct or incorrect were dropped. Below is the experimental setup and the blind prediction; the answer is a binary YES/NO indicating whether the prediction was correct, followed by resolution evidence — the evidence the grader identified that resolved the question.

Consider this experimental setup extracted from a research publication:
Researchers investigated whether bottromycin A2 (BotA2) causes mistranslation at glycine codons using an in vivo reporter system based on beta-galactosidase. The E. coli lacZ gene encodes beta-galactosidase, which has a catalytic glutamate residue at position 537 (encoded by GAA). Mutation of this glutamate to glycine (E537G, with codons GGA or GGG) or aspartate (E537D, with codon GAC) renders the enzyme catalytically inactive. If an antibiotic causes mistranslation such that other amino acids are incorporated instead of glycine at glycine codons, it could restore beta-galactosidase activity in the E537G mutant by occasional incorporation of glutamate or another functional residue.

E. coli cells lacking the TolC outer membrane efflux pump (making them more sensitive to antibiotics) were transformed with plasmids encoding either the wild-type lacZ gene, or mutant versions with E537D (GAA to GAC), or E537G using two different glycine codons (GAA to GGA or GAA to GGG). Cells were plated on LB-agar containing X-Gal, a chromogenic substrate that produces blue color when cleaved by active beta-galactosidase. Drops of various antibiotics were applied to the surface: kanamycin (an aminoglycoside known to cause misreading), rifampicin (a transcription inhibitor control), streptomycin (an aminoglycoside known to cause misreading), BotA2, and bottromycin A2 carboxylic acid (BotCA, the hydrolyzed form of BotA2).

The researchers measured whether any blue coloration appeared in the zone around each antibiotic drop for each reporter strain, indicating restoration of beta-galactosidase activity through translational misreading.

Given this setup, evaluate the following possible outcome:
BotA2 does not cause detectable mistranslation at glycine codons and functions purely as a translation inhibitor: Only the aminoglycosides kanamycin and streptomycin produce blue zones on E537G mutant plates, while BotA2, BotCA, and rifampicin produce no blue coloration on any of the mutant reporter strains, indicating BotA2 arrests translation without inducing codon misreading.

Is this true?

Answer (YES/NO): YES